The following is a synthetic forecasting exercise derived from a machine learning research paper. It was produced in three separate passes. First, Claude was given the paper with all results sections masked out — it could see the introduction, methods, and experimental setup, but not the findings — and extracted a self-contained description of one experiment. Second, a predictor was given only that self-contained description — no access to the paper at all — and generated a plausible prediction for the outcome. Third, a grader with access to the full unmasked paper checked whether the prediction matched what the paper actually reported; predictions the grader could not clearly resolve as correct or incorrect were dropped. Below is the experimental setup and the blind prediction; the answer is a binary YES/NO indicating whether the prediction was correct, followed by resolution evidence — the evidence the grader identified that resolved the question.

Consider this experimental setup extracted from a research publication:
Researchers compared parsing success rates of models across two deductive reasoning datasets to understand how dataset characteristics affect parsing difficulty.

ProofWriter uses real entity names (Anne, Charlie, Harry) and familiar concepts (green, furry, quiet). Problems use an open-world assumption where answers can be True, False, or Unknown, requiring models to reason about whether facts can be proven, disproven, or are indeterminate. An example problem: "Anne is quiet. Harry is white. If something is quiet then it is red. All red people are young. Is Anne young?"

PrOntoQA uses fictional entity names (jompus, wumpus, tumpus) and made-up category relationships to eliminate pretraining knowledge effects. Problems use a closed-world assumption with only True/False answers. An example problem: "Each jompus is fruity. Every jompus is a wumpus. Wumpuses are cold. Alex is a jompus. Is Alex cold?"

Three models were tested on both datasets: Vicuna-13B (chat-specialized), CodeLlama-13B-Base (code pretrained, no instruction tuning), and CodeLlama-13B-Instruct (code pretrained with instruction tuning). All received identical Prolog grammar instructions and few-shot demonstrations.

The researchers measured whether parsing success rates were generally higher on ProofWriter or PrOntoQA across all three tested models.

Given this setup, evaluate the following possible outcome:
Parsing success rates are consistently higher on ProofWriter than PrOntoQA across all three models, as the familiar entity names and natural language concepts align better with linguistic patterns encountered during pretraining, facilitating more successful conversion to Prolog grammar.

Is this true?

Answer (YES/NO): NO